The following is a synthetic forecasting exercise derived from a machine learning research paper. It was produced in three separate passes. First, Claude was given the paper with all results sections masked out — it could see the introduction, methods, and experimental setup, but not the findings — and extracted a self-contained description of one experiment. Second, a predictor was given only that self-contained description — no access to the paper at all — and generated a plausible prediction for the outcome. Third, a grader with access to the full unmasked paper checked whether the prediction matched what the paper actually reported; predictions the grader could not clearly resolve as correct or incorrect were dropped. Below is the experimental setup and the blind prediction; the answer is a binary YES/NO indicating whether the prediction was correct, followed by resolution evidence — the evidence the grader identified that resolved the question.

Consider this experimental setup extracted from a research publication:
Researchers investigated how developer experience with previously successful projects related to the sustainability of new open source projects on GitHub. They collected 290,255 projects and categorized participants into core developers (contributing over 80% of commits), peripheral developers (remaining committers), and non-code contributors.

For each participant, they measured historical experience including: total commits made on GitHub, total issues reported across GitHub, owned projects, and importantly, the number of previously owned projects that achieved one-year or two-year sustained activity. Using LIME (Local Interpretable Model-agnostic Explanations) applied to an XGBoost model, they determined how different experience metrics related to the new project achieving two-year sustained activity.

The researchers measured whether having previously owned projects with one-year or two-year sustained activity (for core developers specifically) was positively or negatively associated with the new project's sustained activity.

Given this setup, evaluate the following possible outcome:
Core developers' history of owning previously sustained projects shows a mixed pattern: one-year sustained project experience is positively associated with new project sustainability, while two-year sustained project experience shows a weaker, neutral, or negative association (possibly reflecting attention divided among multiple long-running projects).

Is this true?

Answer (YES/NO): NO